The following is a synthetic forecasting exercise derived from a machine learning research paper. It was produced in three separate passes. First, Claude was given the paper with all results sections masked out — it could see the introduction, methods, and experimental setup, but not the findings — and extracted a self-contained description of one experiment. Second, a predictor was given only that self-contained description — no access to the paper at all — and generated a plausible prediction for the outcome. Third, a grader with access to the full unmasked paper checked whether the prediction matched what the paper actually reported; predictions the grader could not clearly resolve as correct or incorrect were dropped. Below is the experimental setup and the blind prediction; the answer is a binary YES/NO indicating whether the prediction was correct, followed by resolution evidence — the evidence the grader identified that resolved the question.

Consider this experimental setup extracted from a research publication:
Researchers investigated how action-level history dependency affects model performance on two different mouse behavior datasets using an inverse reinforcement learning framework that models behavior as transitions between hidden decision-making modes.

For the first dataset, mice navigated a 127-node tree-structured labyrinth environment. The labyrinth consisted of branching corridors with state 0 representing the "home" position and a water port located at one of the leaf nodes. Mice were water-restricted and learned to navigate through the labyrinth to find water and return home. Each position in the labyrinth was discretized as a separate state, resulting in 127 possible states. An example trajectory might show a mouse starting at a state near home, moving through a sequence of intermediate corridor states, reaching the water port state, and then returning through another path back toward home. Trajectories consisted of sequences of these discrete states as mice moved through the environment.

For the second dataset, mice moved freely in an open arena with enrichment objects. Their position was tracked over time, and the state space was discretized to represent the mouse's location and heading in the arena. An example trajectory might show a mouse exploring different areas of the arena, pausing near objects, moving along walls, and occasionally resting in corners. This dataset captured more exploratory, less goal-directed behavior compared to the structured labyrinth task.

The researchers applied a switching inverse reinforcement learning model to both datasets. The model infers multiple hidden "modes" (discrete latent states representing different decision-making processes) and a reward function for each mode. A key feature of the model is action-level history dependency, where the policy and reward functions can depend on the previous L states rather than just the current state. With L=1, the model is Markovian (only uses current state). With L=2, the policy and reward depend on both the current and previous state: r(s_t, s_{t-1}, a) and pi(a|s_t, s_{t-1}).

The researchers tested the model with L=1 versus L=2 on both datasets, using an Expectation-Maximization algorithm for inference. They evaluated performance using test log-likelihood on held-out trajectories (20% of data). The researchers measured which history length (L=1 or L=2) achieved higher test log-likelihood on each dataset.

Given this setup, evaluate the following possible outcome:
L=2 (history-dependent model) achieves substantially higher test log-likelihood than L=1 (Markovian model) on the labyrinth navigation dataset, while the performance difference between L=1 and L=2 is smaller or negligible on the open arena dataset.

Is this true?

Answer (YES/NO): NO